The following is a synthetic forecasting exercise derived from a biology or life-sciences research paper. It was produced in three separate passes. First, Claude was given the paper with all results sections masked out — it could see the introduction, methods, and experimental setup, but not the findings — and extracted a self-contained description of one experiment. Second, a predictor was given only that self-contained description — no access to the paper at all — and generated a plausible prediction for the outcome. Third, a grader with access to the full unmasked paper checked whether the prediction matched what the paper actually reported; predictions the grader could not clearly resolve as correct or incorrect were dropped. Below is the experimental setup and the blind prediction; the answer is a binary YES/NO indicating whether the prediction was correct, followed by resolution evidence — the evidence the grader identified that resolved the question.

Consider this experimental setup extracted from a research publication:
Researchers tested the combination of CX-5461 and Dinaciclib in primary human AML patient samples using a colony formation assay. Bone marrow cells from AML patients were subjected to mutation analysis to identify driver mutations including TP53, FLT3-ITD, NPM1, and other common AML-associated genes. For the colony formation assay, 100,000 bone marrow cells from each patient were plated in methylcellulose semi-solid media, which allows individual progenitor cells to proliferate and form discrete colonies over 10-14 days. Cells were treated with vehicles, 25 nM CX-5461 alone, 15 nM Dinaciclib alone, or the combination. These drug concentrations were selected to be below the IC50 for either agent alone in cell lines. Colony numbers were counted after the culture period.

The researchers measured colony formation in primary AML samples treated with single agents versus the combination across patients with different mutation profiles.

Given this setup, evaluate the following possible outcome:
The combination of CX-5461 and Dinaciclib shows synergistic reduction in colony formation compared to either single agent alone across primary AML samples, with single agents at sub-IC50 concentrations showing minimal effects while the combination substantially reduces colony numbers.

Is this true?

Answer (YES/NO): NO